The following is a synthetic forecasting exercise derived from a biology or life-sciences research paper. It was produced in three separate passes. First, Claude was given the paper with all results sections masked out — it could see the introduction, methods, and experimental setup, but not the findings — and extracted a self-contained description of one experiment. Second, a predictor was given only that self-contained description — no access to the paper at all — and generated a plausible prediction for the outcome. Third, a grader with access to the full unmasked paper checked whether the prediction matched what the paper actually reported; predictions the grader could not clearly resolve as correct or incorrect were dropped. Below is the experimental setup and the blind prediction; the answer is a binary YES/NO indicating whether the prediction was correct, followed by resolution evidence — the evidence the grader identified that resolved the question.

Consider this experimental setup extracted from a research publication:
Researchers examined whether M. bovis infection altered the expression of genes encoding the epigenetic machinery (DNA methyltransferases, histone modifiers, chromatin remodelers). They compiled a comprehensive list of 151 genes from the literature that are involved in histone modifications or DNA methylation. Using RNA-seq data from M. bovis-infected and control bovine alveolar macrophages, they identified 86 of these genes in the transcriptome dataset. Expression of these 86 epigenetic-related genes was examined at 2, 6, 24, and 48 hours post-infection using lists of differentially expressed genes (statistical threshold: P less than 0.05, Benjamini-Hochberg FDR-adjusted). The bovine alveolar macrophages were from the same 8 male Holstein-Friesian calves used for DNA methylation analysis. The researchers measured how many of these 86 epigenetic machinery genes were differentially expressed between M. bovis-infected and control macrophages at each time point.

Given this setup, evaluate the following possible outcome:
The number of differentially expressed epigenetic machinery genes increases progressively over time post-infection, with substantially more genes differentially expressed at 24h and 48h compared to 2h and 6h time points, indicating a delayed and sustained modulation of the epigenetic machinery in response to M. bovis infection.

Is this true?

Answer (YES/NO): YES